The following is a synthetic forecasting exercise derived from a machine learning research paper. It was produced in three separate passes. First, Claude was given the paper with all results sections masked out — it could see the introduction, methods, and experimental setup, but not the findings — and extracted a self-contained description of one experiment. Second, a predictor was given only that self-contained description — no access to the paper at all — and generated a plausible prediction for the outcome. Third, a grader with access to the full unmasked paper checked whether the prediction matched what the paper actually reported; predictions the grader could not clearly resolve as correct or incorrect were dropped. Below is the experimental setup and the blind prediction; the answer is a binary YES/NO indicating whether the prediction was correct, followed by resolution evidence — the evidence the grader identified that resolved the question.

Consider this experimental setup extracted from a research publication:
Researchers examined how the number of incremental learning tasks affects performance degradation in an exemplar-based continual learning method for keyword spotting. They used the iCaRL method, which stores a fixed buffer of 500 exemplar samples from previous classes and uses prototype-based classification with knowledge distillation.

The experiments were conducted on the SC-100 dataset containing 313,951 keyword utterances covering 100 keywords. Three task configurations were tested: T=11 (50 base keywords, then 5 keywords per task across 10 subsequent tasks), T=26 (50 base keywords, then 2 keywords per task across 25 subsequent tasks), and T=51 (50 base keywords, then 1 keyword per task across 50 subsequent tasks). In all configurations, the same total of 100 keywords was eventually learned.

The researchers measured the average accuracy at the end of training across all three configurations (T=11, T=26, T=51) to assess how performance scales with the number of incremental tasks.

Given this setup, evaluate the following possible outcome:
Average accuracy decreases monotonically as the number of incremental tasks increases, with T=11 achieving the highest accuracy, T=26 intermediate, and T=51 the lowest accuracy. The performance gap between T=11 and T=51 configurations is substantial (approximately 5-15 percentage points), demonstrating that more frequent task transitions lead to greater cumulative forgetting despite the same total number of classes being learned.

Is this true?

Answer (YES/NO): NO